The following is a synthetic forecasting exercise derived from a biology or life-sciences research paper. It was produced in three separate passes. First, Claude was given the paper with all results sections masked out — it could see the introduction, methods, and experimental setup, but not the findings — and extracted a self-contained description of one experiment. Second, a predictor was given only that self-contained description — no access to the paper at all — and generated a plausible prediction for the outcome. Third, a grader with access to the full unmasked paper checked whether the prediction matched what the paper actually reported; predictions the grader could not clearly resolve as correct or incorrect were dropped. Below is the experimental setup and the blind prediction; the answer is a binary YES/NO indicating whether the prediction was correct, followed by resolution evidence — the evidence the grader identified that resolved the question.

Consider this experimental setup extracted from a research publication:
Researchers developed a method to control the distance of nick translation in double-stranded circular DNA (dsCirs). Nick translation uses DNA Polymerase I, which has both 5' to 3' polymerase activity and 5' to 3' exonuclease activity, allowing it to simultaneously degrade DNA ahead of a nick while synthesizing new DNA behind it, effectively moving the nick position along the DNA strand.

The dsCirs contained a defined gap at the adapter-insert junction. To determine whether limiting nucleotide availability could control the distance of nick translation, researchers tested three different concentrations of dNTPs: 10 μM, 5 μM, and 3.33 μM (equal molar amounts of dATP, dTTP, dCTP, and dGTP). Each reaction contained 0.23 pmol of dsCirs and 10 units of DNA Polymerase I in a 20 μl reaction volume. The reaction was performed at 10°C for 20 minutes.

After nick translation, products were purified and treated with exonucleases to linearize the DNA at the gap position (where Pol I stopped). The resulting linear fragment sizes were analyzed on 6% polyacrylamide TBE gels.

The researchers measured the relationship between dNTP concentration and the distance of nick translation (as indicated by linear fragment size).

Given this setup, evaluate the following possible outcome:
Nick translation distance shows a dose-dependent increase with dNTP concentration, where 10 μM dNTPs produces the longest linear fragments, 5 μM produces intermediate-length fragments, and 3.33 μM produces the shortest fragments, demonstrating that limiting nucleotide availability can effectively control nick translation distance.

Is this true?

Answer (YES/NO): YES